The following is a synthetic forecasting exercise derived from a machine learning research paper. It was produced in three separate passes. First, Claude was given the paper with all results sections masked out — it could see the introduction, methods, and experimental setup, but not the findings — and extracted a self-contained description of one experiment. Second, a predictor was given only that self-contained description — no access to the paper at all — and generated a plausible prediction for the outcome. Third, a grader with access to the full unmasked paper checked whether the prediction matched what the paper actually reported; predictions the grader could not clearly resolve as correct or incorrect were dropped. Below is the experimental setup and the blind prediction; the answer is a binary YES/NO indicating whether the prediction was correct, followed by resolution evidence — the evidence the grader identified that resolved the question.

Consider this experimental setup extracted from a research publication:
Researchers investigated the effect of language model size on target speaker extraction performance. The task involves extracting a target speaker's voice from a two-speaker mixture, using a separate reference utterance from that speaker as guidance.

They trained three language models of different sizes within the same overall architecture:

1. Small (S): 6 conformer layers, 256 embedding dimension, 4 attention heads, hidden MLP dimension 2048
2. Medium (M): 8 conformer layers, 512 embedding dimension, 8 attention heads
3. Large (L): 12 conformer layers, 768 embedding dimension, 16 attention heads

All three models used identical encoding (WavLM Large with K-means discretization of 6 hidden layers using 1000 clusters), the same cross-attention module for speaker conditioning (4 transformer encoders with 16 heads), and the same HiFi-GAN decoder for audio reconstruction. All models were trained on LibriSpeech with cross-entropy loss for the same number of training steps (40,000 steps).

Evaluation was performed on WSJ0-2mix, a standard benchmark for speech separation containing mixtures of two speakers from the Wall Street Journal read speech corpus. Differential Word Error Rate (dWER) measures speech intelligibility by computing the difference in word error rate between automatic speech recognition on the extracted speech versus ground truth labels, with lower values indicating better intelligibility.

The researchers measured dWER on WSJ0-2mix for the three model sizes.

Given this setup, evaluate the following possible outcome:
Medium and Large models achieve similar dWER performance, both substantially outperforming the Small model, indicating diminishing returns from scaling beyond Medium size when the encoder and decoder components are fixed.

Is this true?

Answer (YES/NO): NO